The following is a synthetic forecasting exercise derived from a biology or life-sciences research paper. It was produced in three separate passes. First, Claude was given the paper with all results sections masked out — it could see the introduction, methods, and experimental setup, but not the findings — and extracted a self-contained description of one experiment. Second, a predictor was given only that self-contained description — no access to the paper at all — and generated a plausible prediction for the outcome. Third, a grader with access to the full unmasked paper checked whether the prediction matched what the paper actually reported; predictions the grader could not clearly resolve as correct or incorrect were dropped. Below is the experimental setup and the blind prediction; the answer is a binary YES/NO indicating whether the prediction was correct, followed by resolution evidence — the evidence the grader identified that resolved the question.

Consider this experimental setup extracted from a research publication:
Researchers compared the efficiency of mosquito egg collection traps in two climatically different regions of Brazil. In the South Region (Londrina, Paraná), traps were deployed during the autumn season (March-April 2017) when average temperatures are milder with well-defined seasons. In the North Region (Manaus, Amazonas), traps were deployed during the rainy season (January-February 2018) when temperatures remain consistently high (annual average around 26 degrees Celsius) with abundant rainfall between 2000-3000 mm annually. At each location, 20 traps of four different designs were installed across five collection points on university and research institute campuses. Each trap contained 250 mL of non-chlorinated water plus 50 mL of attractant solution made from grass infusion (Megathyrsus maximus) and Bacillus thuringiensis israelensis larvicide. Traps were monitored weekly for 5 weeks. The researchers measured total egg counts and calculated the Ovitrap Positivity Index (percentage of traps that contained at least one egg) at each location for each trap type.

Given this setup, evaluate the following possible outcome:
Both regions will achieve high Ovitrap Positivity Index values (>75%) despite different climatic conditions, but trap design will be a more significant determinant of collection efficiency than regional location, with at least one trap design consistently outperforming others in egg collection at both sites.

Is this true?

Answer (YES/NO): NO